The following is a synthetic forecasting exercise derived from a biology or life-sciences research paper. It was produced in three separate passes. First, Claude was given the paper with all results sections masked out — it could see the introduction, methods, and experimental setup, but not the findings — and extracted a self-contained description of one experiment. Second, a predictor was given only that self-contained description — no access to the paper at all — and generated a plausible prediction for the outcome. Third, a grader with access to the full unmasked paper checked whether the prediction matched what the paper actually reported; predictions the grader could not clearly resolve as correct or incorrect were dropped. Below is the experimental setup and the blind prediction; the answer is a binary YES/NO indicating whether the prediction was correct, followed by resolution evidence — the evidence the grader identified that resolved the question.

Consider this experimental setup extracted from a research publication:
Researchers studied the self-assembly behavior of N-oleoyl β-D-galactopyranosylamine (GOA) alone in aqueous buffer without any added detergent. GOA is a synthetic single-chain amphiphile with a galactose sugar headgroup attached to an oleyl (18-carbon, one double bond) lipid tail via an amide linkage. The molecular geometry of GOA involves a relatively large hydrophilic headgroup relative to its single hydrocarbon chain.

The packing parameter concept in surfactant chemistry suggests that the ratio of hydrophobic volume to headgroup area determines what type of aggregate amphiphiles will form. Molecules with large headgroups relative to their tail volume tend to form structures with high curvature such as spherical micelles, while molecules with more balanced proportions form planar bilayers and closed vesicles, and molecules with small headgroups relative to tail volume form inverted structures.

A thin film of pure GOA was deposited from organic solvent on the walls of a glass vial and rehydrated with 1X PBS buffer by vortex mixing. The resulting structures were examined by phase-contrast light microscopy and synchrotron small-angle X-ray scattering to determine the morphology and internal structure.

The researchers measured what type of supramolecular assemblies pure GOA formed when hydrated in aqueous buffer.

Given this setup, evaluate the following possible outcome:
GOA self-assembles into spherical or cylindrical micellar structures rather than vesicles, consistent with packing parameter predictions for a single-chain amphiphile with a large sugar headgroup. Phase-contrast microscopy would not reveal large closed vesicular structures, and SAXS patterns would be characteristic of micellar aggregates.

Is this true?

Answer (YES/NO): NO